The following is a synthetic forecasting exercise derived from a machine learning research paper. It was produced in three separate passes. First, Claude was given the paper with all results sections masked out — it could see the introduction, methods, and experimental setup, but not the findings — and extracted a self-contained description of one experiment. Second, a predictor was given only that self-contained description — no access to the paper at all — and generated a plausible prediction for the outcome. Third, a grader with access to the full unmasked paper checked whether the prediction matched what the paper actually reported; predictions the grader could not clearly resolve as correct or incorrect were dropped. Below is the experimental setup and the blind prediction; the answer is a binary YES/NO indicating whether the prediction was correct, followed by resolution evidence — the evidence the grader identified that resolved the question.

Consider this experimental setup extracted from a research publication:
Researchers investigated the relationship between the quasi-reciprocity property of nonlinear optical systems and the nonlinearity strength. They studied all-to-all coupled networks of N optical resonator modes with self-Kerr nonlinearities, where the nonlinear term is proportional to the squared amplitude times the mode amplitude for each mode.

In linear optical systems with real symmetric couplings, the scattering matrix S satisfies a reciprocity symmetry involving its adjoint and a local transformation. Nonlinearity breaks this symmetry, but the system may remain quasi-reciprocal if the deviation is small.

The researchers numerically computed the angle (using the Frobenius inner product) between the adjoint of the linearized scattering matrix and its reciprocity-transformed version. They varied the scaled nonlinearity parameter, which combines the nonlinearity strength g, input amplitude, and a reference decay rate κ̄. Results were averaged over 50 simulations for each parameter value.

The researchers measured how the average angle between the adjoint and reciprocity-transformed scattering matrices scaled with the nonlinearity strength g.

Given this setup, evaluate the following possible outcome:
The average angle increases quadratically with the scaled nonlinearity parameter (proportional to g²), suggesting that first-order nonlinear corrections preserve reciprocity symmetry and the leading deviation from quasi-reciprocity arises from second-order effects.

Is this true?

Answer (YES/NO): NO